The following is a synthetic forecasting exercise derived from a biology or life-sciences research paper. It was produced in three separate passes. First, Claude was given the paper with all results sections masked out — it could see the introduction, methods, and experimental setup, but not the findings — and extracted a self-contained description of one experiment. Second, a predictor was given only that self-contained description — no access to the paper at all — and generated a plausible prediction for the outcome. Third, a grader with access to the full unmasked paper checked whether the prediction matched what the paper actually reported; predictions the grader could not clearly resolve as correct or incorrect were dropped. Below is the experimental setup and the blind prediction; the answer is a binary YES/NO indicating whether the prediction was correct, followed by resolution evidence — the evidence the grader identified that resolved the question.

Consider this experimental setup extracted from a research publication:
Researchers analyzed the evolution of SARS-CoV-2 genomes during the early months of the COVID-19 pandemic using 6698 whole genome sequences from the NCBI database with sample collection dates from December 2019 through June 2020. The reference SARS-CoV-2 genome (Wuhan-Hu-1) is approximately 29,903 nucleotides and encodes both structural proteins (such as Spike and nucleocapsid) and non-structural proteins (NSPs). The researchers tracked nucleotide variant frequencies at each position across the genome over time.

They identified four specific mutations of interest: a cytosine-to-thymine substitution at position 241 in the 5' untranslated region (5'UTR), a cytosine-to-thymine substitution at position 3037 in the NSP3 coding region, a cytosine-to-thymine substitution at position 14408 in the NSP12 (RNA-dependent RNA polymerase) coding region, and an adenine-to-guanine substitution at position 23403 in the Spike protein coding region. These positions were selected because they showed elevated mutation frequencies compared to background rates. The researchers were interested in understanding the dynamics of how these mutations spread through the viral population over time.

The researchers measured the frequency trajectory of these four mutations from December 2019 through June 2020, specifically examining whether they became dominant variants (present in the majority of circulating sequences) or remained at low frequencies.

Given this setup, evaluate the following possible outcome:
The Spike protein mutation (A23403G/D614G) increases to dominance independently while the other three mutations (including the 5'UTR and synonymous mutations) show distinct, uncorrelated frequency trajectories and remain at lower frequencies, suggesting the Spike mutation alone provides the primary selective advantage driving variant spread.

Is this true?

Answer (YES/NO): NO